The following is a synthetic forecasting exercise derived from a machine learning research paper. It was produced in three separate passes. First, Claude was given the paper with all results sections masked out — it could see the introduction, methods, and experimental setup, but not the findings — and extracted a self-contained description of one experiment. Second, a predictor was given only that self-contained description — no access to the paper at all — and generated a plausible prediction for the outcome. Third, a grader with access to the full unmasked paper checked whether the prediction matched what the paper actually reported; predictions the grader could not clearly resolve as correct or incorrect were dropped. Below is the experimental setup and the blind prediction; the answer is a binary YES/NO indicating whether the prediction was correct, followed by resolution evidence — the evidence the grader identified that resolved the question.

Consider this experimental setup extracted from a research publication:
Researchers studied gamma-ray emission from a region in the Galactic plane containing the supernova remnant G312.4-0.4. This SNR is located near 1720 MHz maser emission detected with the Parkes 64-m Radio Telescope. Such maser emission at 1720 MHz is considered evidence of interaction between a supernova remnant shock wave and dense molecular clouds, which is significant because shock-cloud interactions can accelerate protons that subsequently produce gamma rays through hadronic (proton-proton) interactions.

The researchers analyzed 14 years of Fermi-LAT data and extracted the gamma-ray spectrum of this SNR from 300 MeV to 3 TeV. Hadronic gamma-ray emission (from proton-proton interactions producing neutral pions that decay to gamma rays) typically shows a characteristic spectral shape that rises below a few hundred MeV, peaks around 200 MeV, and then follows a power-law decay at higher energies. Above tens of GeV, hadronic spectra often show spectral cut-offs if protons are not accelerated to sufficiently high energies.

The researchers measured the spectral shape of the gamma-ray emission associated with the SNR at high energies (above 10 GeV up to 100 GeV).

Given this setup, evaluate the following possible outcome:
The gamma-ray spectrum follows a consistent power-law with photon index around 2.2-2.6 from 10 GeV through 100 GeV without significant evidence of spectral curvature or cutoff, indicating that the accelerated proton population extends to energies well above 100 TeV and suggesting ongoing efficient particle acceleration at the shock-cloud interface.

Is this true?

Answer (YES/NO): NO